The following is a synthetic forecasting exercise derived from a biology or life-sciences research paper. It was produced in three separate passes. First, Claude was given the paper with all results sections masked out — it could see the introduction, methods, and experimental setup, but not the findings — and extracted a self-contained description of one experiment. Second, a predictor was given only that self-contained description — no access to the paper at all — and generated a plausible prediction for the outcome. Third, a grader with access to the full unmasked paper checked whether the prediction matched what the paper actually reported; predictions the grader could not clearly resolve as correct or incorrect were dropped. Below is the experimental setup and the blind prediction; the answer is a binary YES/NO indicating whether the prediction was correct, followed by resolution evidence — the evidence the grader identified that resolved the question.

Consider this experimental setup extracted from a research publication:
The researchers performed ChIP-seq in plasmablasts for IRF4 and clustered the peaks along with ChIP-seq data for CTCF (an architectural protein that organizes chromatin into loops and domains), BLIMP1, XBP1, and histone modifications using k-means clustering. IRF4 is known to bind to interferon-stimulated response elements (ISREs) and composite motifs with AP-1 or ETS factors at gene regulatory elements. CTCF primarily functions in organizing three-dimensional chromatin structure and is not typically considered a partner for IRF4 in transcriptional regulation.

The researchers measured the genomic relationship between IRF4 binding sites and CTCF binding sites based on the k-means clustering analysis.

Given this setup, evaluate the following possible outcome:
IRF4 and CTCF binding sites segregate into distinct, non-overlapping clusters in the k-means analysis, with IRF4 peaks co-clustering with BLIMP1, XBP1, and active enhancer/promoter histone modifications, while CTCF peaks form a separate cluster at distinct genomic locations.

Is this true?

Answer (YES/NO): NO